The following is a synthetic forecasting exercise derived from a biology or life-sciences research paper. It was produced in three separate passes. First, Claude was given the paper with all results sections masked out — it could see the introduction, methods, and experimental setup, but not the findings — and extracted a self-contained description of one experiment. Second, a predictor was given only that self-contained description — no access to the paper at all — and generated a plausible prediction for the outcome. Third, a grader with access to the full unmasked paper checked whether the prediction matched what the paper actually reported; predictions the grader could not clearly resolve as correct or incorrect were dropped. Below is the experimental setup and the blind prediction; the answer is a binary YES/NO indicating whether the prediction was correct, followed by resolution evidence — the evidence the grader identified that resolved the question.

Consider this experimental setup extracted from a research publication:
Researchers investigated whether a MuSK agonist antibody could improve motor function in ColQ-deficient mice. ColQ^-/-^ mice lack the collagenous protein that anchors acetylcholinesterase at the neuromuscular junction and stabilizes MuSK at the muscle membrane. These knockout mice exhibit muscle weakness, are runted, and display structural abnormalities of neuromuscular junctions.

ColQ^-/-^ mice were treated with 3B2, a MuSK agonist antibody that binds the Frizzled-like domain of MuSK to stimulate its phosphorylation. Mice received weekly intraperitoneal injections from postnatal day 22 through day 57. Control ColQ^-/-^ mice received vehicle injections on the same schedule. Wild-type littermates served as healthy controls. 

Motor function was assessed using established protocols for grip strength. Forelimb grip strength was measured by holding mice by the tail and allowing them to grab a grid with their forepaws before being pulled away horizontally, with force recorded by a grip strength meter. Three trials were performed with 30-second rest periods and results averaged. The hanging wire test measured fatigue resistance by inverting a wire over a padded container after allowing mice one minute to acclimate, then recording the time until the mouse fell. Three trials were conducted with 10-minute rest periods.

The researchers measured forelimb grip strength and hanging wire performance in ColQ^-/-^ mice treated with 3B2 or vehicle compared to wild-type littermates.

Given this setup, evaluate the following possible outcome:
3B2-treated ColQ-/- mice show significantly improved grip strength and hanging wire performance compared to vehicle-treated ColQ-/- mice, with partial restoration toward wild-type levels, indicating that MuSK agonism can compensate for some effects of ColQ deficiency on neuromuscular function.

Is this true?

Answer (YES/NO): NO